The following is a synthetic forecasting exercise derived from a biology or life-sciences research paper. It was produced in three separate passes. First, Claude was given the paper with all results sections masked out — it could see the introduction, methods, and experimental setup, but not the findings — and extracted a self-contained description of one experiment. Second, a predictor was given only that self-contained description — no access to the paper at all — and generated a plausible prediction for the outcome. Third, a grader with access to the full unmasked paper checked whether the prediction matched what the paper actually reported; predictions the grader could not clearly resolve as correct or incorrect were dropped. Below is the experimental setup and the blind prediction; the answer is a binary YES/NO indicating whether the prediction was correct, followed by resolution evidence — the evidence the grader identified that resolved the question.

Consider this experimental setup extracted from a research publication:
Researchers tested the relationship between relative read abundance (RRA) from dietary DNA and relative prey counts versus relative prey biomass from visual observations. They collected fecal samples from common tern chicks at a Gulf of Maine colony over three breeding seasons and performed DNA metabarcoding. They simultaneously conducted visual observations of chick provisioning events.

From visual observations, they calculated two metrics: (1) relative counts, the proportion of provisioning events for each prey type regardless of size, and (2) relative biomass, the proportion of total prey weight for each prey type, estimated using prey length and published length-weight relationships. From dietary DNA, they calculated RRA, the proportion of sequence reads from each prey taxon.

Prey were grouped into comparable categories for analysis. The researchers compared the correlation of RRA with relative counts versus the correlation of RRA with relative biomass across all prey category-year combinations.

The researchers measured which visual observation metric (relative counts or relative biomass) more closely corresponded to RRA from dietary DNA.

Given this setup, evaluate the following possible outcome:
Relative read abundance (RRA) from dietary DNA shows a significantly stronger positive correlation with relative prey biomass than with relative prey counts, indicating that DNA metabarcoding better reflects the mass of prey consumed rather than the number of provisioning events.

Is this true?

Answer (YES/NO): YES